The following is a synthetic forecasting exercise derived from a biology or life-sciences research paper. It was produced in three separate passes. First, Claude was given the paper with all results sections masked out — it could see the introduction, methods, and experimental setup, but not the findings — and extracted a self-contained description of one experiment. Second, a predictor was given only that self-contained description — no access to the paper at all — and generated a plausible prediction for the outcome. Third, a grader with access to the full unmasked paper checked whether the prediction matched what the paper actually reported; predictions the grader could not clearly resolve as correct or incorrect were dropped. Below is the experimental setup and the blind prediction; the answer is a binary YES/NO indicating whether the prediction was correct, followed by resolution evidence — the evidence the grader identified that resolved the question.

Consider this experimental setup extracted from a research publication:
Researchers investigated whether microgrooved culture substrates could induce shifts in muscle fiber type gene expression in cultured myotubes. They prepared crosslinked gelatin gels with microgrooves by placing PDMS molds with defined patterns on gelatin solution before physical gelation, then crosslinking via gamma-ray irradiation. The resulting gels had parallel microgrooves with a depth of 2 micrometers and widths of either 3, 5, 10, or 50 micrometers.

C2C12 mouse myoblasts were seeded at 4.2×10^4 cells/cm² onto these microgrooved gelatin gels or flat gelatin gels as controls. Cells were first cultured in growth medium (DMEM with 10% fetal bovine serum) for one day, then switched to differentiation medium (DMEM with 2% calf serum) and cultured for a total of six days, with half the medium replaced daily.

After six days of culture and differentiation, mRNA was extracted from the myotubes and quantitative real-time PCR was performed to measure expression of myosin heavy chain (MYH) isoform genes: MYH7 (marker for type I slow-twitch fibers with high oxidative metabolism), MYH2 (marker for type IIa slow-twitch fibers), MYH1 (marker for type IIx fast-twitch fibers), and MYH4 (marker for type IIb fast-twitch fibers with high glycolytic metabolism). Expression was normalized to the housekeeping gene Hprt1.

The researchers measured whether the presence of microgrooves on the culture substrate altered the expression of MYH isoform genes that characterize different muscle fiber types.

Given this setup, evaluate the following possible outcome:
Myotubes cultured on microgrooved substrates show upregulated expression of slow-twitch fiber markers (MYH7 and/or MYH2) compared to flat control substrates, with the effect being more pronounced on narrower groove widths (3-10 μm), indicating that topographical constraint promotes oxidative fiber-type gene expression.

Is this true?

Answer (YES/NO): NO